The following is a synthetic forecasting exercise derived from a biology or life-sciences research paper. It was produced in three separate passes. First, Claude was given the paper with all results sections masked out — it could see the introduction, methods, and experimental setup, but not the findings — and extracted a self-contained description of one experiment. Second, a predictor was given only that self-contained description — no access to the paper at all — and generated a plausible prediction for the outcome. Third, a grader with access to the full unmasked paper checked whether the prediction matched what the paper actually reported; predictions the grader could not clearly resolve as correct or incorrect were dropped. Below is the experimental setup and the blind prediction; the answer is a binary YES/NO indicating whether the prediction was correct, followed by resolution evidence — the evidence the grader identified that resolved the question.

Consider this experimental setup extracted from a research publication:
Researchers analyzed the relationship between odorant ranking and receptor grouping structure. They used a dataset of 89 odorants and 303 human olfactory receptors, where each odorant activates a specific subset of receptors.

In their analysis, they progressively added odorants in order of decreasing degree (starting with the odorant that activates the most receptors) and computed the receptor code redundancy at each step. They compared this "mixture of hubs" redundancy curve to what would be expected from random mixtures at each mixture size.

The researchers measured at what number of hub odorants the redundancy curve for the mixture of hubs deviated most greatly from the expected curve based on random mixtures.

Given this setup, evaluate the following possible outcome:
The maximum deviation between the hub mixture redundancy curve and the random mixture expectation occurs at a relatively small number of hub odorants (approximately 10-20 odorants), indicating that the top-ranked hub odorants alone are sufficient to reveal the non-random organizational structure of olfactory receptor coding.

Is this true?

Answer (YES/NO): NO